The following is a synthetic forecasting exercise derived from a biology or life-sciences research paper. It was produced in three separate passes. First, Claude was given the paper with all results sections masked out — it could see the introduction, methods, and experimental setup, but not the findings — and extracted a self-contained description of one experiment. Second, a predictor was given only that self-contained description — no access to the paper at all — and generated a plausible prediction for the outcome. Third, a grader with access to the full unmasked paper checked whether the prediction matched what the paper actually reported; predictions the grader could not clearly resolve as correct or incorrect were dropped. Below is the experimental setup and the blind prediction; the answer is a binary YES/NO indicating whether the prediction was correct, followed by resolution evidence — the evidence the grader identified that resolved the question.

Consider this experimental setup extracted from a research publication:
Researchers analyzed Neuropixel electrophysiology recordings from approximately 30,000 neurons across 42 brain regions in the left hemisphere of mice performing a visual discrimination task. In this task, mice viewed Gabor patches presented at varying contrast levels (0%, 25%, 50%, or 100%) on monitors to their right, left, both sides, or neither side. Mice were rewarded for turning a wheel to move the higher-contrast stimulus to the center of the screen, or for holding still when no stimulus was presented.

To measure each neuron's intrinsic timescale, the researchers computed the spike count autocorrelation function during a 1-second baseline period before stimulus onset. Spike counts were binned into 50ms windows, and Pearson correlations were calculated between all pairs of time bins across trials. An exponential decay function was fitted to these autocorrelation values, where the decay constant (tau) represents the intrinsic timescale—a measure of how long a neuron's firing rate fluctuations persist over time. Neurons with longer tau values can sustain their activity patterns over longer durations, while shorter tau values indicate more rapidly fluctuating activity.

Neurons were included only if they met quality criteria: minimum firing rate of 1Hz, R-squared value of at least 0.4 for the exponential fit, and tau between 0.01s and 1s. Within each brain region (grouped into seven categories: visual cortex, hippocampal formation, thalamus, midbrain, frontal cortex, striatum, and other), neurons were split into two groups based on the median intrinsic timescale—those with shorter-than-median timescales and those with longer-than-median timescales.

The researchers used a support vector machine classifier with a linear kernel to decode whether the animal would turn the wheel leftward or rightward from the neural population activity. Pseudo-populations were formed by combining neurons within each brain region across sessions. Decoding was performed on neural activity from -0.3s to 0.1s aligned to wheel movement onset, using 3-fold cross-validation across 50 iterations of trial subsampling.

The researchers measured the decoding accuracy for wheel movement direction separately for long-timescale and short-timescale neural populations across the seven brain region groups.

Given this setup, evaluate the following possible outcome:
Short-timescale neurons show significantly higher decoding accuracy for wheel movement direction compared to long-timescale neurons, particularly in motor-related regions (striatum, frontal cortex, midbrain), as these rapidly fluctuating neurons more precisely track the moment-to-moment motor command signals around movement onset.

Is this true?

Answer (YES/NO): NO